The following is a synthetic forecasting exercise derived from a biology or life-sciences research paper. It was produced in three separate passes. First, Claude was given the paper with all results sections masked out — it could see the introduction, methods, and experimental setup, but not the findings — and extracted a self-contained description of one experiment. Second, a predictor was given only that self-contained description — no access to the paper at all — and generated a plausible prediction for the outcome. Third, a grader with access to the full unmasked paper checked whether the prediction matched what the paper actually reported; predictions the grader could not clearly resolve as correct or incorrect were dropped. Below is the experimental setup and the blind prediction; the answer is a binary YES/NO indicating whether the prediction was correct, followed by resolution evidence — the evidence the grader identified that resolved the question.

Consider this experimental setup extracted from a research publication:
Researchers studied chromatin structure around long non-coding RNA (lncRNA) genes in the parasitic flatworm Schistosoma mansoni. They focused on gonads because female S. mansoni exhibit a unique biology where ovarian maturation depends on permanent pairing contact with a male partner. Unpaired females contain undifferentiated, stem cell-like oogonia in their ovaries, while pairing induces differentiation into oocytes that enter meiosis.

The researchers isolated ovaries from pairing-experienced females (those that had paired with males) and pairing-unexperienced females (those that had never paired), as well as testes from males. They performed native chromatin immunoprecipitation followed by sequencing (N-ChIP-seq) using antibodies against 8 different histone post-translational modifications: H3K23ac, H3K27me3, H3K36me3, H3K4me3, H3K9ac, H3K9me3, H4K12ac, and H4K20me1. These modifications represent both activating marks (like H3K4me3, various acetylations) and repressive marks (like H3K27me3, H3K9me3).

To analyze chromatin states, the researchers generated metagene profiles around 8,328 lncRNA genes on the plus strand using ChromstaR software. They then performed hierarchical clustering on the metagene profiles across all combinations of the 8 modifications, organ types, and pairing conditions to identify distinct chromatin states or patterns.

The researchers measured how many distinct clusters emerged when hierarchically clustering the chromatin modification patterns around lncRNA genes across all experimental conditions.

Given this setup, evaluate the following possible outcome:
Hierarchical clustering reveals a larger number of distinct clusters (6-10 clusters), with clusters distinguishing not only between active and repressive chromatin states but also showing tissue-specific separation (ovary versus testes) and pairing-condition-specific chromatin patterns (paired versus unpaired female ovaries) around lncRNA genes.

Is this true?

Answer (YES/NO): NO